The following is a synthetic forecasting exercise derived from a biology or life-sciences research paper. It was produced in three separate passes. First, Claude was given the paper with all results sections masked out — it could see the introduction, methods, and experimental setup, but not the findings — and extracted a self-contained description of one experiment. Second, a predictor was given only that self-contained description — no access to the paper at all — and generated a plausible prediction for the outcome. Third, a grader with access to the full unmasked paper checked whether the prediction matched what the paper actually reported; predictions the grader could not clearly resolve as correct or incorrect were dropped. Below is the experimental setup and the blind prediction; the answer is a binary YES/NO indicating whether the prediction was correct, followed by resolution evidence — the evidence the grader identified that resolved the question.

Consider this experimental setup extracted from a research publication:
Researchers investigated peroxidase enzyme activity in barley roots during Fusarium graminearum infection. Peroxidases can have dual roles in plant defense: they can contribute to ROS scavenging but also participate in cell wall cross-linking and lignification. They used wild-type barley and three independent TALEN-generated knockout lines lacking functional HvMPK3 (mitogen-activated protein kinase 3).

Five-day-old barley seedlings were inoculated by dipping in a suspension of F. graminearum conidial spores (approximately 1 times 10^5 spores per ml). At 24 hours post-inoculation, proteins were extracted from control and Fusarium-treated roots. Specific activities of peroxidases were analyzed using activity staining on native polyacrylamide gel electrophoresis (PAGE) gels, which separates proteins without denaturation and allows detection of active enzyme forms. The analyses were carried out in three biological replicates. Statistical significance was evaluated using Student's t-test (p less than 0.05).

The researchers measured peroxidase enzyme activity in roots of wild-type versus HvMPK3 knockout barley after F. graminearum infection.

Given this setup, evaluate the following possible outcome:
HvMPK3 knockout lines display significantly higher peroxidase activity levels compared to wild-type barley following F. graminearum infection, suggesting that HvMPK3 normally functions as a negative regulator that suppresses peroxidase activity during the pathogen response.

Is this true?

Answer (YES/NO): YES